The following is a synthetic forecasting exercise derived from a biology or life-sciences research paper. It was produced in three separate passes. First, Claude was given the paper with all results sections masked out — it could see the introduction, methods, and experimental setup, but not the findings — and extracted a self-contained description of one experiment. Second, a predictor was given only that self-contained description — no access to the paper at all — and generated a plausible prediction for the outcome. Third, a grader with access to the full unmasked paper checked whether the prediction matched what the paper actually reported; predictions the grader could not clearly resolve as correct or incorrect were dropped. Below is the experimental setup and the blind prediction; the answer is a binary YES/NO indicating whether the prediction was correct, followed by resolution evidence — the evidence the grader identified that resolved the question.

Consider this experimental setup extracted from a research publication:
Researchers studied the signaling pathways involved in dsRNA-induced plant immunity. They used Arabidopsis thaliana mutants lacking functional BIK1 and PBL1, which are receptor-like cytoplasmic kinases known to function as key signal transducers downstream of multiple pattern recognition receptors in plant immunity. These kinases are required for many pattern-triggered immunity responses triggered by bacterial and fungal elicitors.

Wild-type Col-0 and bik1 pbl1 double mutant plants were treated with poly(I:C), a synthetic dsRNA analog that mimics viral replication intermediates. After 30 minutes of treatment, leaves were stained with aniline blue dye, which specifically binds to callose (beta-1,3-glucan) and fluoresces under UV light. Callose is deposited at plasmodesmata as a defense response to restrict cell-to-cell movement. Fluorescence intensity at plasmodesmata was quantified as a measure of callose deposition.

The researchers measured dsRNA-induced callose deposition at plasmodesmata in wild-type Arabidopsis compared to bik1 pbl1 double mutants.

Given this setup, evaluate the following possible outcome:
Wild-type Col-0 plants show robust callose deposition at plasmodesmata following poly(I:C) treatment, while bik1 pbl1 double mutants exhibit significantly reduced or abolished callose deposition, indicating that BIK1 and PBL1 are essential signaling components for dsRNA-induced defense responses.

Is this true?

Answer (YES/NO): YES